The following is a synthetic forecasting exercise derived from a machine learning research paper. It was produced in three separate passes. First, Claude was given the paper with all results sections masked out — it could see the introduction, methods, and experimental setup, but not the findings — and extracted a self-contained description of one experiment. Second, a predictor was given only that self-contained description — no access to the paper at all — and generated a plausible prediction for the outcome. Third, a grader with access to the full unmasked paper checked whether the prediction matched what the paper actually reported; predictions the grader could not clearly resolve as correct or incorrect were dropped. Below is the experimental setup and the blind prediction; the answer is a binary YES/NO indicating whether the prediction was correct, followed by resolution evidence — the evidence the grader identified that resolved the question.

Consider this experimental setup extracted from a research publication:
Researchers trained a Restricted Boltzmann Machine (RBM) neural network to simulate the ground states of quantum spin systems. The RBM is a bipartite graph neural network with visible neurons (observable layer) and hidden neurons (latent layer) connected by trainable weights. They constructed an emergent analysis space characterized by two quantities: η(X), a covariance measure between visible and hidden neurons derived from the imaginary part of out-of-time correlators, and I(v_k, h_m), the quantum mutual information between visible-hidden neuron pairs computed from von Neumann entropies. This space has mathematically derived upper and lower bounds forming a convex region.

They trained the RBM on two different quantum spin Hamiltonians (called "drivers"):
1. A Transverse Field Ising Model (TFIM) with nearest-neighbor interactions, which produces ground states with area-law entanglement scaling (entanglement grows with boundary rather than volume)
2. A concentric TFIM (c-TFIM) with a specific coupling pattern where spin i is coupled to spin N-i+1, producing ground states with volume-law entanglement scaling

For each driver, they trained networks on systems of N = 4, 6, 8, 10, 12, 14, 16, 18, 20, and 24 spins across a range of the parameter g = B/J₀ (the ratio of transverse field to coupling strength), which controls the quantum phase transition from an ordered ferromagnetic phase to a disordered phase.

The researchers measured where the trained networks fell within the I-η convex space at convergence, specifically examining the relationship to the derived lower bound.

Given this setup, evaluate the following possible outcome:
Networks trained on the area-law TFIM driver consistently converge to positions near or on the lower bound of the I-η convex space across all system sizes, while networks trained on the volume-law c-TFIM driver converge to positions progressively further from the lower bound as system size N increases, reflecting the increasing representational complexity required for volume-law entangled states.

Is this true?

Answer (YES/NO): NO